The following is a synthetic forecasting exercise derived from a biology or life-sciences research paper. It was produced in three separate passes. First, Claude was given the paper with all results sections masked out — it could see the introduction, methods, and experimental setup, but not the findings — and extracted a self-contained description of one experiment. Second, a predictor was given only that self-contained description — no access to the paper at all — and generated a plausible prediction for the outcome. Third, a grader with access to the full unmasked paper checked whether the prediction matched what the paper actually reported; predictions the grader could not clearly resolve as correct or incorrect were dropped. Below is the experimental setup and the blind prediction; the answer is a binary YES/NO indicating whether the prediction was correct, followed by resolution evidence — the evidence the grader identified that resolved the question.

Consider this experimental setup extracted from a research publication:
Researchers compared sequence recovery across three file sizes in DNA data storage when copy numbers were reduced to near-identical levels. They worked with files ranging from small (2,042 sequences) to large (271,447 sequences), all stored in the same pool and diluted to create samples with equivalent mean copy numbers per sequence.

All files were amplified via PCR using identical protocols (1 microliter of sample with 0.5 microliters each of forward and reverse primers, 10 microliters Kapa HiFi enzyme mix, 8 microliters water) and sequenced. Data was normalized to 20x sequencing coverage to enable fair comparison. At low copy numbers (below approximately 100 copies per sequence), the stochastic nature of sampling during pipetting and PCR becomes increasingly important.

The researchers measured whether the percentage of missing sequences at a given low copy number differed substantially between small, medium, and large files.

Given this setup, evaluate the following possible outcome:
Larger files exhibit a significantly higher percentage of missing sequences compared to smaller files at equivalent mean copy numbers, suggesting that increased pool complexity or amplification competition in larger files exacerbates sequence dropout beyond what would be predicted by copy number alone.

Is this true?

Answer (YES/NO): NO